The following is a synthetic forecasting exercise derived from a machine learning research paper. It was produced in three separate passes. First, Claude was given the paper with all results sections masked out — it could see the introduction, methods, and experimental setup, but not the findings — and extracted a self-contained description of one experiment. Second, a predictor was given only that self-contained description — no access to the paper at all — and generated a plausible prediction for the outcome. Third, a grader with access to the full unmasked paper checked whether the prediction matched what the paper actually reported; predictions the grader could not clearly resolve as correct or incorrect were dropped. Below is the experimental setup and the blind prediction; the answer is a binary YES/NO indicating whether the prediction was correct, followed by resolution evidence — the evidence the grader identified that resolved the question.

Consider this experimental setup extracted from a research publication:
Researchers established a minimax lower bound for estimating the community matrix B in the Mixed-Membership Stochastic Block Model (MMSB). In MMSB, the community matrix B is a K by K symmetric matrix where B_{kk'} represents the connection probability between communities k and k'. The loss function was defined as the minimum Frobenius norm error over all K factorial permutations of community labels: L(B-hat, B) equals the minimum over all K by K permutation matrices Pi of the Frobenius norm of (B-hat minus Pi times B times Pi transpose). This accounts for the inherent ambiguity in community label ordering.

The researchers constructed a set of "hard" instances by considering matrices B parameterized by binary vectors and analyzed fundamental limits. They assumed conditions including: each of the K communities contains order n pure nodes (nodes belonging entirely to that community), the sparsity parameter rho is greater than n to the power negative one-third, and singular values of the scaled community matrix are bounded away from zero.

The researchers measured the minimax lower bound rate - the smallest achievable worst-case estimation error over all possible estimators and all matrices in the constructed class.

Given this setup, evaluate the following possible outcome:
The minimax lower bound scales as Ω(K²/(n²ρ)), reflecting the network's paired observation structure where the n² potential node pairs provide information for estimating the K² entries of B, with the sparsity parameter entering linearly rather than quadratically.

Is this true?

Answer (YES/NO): NO